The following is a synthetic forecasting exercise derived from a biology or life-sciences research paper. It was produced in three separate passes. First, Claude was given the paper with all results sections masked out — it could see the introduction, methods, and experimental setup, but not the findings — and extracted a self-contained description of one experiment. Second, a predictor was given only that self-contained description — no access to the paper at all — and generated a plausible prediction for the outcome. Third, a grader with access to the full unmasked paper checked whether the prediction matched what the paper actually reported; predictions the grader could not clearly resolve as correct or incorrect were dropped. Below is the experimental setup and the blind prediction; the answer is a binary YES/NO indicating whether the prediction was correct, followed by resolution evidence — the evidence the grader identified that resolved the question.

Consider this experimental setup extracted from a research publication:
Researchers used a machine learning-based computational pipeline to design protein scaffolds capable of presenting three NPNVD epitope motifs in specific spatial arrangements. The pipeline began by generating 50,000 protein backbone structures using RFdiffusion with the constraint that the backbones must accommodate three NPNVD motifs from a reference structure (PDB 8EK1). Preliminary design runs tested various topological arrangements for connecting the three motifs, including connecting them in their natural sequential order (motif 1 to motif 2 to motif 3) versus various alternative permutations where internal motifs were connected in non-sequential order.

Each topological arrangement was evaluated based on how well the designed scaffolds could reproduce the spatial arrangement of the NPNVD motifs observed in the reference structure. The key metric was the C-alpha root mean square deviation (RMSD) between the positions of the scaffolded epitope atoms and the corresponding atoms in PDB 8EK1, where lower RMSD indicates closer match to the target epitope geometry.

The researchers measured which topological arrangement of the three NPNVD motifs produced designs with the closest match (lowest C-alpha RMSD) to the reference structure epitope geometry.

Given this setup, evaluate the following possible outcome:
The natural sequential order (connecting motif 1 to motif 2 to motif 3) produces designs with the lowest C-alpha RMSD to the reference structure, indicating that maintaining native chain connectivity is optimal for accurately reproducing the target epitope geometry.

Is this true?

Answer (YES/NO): YES